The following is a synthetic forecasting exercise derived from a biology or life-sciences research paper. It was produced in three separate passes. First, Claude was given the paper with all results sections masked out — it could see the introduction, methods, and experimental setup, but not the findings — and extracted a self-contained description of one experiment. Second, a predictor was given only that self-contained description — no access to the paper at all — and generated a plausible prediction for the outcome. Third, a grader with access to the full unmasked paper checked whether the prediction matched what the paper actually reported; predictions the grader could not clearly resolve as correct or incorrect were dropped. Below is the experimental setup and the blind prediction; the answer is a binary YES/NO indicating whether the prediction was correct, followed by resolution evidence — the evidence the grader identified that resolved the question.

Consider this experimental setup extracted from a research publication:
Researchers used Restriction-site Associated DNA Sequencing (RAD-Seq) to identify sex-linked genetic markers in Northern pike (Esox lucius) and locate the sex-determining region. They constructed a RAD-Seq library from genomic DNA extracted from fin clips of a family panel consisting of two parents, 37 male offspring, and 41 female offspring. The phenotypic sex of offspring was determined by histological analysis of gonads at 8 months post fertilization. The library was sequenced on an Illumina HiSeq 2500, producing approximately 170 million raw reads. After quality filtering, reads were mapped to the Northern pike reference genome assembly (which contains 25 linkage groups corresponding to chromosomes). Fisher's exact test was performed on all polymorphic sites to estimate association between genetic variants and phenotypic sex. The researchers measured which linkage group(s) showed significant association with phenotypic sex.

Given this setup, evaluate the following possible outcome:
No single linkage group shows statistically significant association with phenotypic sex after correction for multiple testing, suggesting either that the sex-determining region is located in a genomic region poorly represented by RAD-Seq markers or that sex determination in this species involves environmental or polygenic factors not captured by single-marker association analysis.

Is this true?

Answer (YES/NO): NO